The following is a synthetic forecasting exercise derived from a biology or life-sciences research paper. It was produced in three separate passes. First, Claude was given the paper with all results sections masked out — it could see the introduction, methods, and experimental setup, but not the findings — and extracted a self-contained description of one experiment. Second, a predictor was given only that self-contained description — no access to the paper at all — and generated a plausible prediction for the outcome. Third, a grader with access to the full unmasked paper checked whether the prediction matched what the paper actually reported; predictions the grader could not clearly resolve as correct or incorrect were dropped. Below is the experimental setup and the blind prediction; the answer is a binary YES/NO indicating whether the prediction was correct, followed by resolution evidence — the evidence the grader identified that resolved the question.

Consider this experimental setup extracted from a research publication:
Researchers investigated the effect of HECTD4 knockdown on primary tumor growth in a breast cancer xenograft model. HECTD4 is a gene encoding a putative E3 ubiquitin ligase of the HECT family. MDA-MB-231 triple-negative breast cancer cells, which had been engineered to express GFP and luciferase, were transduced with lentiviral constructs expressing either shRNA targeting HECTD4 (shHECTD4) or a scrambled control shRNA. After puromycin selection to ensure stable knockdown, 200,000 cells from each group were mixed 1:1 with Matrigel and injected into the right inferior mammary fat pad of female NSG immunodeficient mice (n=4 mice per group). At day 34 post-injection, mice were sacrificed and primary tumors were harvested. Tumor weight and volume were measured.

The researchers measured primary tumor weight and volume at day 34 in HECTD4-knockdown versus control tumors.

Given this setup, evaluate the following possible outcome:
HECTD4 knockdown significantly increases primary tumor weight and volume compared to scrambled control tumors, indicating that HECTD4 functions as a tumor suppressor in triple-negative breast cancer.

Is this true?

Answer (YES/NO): YES